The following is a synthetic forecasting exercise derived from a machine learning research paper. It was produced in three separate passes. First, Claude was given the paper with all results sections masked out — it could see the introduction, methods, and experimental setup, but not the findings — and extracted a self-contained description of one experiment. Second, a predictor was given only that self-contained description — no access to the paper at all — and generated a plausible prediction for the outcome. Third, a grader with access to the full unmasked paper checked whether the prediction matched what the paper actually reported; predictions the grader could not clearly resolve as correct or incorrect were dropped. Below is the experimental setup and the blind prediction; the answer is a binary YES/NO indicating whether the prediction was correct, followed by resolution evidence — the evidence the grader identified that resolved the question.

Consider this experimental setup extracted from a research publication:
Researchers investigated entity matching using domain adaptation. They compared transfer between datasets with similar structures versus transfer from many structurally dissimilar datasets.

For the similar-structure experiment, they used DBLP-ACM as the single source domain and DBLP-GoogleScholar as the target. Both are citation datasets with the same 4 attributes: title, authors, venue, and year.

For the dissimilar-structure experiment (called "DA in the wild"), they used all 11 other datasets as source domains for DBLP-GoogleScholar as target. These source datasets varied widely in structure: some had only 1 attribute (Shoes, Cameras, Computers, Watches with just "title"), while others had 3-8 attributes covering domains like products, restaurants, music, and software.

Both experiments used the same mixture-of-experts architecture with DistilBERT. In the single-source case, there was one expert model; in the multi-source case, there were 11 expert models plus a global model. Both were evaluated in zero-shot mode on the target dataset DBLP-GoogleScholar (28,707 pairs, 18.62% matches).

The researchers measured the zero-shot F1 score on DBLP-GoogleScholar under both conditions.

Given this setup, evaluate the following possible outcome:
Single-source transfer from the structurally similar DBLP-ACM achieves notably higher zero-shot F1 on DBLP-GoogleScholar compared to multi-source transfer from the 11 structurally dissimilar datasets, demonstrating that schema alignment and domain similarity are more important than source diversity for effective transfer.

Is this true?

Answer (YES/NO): NO